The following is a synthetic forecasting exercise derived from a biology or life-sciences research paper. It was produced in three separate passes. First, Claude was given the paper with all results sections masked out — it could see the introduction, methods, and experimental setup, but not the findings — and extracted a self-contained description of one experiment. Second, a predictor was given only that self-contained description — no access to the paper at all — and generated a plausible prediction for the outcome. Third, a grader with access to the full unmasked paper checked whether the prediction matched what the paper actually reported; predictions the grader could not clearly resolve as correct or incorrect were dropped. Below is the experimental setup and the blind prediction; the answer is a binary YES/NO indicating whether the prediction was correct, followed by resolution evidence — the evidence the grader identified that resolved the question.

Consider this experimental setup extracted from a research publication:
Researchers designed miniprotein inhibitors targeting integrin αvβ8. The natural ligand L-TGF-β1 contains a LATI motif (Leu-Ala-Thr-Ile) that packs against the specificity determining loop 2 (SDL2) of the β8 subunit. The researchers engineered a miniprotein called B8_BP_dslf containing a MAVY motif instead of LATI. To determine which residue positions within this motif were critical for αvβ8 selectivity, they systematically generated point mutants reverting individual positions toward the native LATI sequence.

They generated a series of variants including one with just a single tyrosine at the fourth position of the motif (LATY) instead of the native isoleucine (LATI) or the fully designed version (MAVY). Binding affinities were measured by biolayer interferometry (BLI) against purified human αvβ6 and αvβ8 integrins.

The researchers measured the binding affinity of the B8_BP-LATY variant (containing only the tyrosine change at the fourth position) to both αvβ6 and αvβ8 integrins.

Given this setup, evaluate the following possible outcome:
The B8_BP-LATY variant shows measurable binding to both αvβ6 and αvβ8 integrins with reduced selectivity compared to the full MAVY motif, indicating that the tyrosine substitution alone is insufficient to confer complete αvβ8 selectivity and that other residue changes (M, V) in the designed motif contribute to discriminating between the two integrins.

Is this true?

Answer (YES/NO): NO